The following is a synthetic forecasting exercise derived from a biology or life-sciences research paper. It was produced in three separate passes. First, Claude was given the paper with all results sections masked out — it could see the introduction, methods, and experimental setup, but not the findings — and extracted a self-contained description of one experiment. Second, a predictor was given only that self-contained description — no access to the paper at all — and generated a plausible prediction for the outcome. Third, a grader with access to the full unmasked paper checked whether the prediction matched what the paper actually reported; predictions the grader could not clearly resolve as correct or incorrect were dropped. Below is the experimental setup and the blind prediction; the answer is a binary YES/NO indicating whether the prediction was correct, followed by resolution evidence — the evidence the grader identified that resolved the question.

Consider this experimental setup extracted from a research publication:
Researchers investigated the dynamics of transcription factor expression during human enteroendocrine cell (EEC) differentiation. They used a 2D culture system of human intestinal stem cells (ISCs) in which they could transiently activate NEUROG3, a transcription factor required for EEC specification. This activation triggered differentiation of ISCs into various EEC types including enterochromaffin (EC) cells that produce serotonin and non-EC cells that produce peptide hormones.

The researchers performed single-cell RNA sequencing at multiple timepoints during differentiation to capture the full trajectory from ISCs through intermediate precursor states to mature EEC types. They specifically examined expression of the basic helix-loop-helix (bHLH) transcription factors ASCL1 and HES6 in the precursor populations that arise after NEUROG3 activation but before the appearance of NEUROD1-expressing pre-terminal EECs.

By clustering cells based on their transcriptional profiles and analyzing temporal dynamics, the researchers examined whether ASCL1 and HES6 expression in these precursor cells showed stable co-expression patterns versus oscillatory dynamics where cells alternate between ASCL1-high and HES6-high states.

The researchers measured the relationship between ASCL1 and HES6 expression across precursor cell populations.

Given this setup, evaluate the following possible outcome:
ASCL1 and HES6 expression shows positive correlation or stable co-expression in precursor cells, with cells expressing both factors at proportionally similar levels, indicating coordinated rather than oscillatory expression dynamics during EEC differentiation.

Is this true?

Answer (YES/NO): NO